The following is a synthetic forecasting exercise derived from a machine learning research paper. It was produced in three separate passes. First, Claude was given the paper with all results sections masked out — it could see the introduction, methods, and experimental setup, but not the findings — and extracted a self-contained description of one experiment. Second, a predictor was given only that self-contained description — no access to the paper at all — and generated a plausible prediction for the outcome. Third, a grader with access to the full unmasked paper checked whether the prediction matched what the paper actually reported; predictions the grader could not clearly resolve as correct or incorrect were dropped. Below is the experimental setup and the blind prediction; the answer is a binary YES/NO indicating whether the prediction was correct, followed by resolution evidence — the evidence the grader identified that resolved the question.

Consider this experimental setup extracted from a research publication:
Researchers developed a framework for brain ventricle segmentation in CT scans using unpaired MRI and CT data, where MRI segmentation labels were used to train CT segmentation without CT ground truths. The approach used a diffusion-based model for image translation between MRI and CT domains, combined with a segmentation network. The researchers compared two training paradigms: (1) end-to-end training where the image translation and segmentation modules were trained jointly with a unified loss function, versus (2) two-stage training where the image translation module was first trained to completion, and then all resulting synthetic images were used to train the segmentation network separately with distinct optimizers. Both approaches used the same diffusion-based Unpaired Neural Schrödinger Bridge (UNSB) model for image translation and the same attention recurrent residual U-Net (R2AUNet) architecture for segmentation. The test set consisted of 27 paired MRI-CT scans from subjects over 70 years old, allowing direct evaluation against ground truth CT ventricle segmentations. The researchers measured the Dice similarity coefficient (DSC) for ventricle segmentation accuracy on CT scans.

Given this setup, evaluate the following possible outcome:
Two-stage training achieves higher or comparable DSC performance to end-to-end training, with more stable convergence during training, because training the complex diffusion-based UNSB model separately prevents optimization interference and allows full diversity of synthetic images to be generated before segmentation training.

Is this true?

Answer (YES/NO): NO